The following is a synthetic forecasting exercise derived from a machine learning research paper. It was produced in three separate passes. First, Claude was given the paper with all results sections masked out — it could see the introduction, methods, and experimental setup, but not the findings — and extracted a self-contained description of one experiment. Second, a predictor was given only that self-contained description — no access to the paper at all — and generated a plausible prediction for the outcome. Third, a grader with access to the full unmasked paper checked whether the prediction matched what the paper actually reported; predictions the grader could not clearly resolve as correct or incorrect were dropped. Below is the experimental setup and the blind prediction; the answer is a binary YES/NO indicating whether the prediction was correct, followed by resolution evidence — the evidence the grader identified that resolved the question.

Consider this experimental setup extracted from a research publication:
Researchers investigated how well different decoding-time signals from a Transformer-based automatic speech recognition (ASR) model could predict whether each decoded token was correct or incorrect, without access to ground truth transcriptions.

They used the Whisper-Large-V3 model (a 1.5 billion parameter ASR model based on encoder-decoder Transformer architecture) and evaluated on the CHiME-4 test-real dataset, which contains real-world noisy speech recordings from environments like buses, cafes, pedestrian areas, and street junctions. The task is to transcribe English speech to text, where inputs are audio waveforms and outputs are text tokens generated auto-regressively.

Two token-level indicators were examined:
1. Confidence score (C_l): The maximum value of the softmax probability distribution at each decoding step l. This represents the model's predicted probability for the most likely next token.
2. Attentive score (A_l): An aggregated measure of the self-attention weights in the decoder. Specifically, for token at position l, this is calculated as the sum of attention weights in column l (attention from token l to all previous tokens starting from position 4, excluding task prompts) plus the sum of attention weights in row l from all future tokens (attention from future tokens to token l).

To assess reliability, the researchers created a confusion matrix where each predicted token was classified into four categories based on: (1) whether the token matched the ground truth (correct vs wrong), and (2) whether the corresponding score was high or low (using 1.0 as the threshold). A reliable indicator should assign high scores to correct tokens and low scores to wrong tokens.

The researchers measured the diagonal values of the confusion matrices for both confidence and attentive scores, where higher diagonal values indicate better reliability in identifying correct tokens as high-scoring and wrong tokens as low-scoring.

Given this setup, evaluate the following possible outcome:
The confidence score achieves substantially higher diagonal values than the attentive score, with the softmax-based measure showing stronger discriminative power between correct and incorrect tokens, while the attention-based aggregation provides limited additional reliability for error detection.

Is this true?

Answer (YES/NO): NO